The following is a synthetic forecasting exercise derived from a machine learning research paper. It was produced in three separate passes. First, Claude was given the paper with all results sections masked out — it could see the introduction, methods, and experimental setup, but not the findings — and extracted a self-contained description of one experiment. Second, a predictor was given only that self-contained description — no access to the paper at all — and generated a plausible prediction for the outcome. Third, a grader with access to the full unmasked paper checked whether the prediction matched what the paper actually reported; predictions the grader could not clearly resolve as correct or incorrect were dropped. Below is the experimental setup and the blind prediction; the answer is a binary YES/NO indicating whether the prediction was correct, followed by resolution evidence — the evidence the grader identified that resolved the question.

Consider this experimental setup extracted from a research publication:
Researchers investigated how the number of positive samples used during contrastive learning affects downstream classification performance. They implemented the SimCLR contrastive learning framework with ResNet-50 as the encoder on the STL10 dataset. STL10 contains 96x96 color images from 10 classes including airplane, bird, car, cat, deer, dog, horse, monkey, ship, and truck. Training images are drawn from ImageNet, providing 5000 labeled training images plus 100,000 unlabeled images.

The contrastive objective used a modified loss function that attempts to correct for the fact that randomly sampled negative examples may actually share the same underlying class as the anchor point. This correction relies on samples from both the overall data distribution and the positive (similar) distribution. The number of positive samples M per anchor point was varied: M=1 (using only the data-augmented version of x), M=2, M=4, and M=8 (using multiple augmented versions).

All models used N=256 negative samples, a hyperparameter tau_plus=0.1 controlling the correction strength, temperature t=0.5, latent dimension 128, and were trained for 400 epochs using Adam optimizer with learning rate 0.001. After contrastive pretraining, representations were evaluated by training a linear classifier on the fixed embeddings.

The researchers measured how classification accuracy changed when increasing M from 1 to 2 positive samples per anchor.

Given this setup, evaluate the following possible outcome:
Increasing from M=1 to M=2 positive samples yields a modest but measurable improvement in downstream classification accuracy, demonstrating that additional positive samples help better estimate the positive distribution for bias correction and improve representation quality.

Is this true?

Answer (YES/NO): NO